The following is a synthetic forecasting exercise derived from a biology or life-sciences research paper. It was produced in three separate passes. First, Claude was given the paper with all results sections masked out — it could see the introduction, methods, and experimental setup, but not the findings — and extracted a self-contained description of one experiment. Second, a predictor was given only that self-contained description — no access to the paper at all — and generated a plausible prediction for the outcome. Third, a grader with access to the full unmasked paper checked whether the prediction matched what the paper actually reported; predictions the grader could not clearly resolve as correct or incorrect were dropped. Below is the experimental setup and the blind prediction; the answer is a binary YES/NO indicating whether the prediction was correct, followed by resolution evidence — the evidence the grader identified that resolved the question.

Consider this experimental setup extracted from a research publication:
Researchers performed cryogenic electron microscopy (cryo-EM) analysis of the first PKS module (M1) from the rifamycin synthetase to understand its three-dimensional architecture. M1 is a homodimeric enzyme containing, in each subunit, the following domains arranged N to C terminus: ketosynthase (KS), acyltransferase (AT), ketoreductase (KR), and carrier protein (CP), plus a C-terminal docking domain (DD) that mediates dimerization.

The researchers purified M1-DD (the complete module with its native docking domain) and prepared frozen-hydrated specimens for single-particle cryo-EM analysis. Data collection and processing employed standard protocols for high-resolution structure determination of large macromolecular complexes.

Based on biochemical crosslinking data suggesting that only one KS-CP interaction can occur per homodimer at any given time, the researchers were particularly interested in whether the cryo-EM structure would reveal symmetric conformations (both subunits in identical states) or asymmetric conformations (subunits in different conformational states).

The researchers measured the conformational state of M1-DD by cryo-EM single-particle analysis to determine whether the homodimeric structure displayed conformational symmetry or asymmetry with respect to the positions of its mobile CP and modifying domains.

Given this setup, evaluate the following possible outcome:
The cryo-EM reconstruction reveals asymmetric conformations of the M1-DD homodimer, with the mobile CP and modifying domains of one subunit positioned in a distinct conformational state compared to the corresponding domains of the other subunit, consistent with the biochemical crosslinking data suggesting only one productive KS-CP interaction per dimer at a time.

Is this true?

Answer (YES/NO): YES